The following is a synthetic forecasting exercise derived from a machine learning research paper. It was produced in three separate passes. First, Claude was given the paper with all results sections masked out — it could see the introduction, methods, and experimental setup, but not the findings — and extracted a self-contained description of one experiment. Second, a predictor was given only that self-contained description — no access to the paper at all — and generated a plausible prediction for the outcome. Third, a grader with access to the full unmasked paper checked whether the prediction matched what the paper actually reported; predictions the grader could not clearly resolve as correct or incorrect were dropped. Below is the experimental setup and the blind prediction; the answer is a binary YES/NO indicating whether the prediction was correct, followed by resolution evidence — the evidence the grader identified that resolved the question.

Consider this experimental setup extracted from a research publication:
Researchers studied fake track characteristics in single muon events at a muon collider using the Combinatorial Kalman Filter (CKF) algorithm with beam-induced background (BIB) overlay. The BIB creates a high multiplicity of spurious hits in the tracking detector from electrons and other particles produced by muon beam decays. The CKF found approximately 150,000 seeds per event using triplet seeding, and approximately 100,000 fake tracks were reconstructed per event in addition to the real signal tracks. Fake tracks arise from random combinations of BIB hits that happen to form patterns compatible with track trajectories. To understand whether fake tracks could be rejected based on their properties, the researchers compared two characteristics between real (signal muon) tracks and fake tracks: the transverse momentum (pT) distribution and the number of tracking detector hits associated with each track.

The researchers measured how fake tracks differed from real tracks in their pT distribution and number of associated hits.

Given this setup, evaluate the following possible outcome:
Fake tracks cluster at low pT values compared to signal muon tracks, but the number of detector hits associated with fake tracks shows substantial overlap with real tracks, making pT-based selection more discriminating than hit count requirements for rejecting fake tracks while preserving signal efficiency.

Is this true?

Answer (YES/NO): NO